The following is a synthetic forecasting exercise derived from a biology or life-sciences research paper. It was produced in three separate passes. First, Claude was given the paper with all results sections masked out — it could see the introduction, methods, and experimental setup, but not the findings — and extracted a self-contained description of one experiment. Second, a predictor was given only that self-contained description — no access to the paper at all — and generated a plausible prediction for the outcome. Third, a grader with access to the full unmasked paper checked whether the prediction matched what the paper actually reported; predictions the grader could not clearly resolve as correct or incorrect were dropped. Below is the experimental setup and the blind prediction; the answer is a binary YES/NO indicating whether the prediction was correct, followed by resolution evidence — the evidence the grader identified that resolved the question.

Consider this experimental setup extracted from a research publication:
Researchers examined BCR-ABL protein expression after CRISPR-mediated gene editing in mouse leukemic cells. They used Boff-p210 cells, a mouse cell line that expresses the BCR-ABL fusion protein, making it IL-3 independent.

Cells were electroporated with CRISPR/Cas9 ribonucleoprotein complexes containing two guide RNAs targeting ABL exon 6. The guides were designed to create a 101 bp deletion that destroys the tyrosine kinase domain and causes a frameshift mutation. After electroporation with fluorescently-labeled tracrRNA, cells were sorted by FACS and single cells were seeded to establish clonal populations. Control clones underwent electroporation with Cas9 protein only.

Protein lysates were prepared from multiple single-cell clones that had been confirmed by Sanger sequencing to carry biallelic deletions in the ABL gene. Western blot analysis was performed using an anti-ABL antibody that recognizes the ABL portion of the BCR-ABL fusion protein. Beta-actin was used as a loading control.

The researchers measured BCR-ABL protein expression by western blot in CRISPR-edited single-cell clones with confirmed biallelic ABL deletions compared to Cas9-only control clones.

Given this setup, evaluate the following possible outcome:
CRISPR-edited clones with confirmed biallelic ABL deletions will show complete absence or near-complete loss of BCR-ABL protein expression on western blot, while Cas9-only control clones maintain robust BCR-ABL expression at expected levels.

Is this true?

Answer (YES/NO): YES